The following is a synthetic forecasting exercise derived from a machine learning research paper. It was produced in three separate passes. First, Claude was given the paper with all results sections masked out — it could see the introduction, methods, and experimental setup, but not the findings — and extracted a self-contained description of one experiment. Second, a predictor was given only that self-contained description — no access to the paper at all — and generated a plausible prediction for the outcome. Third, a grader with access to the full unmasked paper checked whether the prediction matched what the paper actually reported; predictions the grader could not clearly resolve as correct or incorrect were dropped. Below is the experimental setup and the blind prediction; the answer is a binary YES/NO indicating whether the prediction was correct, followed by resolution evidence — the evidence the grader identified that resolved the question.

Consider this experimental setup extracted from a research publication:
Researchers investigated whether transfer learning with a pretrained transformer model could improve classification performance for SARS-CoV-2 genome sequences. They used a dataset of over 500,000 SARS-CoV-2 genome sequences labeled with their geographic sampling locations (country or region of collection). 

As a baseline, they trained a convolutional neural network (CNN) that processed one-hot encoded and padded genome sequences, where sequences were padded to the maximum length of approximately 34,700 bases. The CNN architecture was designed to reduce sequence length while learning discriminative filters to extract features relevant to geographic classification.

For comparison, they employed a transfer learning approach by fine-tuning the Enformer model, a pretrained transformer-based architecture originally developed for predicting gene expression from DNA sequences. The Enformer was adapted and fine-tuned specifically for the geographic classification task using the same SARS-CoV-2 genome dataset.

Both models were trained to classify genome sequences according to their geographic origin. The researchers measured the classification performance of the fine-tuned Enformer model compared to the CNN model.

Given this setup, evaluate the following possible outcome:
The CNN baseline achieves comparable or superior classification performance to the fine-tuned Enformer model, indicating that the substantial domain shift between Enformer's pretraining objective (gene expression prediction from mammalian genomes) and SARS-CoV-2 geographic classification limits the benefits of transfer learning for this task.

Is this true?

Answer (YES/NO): YES